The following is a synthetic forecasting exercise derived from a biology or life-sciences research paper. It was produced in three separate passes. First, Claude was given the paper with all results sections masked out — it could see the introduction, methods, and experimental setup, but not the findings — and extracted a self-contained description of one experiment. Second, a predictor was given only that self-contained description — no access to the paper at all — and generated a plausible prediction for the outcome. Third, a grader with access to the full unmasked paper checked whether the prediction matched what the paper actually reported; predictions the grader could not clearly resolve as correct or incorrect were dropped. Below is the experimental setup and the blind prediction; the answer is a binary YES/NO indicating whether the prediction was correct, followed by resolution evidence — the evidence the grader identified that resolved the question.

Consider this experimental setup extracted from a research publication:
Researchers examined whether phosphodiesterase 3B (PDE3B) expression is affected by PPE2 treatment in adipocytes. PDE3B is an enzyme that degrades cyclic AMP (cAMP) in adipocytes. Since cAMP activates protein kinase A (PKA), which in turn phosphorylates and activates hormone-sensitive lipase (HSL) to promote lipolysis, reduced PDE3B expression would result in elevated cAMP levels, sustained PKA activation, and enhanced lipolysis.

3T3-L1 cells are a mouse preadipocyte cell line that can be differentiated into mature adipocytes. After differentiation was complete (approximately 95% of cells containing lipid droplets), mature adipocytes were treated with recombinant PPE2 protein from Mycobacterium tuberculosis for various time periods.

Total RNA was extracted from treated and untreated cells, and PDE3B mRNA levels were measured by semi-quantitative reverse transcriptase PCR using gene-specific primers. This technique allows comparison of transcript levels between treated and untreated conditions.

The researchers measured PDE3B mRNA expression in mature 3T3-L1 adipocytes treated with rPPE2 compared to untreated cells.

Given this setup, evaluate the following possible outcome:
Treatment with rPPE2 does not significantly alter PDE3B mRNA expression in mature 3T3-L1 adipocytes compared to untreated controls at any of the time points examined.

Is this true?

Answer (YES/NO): NO